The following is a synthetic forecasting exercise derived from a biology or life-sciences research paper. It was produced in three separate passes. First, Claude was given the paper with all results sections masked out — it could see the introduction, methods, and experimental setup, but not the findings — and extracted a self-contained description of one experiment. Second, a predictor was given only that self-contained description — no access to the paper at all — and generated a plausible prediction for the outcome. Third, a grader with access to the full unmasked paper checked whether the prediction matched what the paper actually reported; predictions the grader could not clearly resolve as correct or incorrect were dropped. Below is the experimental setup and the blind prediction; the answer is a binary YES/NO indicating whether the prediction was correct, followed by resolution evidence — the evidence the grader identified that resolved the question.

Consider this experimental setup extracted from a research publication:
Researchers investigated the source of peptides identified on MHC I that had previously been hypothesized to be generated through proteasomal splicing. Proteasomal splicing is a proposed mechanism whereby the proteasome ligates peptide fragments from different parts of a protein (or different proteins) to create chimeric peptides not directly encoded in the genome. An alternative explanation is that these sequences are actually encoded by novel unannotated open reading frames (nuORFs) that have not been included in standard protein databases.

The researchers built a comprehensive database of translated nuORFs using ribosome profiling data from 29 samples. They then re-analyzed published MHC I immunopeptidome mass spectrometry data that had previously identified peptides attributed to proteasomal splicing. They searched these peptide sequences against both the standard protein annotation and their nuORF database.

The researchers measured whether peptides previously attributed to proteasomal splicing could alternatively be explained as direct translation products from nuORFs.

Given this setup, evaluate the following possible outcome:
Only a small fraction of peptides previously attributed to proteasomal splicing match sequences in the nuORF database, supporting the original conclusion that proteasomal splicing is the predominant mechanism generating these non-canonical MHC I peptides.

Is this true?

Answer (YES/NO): NO